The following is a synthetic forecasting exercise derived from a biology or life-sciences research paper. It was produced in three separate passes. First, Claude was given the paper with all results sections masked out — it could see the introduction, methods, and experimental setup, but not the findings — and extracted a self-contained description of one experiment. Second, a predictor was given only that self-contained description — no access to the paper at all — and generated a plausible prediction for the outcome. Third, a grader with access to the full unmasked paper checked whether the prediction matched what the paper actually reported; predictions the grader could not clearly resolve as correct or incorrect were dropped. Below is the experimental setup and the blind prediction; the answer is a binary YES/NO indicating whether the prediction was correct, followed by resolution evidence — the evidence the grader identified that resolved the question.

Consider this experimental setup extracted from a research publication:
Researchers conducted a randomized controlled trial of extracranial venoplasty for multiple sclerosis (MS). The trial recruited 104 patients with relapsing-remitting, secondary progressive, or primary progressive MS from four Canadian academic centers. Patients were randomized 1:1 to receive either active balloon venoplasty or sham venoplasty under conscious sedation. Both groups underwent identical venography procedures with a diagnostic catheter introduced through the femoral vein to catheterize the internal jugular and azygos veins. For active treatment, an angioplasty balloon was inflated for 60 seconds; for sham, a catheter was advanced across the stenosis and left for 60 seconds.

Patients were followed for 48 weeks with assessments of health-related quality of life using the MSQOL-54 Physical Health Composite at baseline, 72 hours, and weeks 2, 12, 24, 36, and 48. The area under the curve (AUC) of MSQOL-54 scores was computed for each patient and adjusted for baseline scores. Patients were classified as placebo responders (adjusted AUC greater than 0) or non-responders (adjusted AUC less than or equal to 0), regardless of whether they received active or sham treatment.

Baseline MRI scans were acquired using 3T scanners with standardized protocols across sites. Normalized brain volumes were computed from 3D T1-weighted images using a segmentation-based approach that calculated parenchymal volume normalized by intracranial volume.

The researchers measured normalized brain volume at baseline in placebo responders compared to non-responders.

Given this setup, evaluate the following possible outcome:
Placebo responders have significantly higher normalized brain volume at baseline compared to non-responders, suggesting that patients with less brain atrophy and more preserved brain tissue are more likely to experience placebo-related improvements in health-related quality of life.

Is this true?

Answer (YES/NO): NO